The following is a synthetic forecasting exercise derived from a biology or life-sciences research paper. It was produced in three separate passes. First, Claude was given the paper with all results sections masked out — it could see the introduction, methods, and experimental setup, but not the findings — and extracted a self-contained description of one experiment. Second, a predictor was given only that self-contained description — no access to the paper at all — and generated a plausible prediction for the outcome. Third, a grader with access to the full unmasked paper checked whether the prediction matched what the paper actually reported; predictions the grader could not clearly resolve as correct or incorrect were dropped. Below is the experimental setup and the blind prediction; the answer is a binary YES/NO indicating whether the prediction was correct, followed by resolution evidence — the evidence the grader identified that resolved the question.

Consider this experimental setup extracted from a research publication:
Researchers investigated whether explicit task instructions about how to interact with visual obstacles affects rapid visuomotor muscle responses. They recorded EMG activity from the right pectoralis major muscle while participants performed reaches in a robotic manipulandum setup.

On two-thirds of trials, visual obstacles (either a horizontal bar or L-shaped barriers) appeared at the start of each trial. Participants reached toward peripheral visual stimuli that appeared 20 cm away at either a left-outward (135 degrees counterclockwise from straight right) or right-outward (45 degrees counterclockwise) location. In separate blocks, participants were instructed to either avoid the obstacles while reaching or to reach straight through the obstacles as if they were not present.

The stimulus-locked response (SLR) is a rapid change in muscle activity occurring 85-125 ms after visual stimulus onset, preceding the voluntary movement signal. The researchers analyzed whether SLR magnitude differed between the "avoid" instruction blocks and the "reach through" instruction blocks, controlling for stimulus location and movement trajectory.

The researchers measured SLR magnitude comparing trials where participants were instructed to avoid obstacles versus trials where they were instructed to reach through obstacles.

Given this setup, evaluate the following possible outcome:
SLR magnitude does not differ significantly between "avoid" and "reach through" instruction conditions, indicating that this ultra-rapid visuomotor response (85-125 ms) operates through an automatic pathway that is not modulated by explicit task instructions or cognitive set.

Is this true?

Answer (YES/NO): YES